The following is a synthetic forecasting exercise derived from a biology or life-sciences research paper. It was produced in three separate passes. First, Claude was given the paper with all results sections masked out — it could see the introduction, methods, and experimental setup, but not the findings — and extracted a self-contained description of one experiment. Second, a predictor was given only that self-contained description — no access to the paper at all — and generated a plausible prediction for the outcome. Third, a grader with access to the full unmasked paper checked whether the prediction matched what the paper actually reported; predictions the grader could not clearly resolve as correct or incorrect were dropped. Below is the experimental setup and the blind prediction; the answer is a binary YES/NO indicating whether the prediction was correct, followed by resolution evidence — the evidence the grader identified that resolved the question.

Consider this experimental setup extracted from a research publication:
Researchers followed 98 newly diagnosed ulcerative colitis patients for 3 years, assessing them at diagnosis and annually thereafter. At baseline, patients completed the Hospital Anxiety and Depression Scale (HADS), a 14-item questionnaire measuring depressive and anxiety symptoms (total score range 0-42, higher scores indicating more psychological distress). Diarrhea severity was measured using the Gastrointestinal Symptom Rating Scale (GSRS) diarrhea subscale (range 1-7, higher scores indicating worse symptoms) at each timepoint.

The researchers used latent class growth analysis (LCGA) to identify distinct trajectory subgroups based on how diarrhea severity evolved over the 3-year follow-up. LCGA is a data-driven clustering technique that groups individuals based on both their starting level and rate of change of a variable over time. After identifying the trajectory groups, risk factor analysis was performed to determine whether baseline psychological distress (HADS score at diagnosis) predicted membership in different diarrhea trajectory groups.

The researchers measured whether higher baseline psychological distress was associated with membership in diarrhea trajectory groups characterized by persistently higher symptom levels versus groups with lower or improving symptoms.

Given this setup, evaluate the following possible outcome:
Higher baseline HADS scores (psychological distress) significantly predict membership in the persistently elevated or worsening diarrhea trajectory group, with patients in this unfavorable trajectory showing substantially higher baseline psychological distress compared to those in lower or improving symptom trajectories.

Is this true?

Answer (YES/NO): YES